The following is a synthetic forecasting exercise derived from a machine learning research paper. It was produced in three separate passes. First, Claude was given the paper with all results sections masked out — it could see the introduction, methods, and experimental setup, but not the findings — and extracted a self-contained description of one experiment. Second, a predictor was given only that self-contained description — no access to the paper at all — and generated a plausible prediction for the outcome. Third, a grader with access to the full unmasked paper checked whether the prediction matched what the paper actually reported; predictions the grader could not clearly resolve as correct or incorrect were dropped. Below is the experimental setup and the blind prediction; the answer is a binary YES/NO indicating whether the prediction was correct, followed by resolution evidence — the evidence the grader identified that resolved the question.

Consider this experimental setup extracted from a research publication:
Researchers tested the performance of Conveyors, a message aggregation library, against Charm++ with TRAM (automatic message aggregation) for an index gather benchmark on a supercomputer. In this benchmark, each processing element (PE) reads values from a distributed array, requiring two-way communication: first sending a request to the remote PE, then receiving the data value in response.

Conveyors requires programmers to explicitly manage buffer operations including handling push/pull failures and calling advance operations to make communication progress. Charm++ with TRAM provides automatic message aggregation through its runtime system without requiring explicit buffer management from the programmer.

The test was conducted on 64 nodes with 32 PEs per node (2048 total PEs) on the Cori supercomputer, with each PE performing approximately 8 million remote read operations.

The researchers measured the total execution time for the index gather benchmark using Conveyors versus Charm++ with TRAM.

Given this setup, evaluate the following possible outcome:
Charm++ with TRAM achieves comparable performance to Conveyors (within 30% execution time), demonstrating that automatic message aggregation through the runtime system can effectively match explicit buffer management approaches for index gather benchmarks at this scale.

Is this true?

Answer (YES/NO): NO